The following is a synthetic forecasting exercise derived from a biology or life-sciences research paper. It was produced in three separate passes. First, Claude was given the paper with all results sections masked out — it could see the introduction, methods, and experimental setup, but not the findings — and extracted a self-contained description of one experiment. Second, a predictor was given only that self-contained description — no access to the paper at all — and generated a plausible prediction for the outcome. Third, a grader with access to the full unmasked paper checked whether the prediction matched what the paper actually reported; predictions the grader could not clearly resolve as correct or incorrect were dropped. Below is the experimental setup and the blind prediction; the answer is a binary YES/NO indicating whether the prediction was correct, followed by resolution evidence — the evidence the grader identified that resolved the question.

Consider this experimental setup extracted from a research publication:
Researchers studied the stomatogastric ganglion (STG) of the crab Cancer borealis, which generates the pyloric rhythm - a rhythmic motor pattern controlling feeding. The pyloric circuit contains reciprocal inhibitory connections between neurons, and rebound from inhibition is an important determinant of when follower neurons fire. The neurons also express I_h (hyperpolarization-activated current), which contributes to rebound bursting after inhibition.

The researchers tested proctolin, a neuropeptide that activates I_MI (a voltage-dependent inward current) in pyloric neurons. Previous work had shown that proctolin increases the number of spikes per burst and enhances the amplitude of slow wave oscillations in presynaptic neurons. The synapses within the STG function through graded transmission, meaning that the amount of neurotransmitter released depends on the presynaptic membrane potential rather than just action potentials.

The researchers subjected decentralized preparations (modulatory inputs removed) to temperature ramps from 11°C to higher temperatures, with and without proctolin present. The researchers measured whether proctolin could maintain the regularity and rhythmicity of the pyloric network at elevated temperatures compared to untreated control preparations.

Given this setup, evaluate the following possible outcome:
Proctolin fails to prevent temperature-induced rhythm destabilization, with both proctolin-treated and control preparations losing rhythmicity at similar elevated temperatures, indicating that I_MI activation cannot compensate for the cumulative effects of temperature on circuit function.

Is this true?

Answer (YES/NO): NO